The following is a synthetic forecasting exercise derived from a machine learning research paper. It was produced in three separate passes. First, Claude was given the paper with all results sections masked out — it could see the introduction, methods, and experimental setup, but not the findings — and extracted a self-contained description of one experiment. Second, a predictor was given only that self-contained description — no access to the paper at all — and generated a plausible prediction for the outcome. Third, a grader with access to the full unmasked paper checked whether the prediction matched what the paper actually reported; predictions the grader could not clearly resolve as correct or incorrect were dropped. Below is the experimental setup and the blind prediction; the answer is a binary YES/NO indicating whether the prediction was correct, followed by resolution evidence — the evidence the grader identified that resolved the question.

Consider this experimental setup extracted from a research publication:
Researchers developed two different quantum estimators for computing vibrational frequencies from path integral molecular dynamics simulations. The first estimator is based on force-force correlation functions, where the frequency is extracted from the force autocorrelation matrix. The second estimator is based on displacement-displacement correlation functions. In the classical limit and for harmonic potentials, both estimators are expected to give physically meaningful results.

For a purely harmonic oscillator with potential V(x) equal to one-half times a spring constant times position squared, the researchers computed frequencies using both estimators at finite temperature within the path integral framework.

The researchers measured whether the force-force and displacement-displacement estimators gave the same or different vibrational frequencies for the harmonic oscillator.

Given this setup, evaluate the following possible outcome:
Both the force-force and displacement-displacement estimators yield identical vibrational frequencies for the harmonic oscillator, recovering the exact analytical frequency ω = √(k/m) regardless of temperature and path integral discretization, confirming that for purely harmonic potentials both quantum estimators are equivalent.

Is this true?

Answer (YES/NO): YES